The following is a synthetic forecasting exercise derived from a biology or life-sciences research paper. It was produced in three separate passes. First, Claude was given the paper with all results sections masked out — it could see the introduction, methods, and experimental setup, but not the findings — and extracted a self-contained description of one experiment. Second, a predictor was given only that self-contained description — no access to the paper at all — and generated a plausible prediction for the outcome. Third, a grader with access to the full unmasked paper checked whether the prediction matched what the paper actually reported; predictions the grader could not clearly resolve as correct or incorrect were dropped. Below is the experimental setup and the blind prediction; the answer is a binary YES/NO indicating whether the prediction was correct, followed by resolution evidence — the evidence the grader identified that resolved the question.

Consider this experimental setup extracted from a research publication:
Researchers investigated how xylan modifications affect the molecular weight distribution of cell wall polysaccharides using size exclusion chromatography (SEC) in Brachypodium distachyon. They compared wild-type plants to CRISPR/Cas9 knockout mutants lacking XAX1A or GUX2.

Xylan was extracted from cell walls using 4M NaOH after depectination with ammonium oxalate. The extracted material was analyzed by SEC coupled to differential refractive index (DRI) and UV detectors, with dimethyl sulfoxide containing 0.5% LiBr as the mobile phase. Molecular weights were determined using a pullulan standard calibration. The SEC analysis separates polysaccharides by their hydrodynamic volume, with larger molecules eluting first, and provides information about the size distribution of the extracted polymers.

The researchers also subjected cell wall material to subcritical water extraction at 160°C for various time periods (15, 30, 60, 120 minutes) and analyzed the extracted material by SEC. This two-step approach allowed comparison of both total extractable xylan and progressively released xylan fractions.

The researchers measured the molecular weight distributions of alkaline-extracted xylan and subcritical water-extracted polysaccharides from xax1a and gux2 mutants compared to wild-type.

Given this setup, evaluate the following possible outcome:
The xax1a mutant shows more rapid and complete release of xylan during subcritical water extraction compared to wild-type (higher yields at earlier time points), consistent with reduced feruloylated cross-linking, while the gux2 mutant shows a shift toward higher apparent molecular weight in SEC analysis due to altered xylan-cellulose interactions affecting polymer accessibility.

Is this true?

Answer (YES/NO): NO